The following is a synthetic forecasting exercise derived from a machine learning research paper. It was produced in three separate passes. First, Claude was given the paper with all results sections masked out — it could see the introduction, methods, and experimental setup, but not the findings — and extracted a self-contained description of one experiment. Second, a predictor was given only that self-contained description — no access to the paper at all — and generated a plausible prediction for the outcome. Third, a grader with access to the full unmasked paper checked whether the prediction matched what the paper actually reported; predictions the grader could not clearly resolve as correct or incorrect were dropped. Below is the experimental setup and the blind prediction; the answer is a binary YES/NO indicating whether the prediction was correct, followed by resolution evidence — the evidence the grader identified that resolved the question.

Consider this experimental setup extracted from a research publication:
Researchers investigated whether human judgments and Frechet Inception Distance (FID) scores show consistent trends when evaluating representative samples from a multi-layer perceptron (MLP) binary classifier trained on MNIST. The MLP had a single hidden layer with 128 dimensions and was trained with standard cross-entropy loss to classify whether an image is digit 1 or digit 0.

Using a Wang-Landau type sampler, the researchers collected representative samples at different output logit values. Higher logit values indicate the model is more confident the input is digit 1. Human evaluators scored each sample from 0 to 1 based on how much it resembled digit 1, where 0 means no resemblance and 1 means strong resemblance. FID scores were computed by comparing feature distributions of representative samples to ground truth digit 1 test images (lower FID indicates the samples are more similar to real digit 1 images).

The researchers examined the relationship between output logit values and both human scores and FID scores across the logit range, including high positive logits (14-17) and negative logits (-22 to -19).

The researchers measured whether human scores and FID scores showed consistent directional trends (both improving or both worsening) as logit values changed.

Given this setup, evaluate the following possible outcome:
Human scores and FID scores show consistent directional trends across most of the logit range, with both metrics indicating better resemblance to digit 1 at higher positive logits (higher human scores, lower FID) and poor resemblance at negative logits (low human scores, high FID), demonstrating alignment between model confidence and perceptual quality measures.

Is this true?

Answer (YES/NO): NO